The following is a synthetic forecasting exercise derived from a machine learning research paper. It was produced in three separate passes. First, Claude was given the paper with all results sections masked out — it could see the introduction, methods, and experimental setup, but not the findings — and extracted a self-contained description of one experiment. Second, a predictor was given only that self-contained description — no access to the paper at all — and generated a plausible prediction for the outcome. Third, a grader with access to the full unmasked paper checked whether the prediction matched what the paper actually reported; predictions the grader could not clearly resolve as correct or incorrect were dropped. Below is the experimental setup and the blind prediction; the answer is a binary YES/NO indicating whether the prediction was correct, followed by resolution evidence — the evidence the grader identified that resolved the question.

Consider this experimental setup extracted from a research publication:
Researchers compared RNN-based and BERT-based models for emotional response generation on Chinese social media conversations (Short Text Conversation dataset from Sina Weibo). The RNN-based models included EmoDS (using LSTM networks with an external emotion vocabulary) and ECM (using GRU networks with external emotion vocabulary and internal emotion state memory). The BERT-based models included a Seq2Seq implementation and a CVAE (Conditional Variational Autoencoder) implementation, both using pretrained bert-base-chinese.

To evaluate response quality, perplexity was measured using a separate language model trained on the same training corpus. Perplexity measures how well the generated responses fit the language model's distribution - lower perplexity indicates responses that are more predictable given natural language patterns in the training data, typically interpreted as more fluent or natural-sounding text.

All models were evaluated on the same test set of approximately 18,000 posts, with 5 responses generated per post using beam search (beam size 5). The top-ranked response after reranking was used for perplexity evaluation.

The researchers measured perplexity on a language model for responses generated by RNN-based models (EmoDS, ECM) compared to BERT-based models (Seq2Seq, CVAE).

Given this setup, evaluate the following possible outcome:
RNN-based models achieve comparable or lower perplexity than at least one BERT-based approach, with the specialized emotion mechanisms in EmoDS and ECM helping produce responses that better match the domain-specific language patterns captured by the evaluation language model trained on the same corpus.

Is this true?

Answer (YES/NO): NO